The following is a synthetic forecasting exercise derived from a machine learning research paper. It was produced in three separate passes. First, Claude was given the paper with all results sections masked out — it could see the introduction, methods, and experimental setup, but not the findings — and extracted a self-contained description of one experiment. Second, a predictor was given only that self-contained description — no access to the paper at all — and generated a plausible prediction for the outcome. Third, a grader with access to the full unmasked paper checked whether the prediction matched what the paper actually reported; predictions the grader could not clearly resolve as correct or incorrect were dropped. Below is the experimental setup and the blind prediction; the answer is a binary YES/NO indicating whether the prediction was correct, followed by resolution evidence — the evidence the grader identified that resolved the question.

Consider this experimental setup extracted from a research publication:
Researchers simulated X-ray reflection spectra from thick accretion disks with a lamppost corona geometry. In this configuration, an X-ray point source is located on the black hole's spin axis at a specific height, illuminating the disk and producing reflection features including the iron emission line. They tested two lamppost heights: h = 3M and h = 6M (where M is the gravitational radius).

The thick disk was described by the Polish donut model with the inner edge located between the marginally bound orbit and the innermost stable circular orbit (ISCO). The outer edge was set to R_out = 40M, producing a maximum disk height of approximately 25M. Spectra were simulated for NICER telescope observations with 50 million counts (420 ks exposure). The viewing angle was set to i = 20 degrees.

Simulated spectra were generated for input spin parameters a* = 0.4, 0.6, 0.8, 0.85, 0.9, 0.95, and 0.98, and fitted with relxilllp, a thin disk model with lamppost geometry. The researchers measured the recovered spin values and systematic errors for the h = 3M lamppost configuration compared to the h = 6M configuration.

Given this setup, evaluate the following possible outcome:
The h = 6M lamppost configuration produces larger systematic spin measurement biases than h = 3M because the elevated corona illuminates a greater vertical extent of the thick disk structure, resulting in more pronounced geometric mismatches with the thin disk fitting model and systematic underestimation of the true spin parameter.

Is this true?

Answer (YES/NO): NO